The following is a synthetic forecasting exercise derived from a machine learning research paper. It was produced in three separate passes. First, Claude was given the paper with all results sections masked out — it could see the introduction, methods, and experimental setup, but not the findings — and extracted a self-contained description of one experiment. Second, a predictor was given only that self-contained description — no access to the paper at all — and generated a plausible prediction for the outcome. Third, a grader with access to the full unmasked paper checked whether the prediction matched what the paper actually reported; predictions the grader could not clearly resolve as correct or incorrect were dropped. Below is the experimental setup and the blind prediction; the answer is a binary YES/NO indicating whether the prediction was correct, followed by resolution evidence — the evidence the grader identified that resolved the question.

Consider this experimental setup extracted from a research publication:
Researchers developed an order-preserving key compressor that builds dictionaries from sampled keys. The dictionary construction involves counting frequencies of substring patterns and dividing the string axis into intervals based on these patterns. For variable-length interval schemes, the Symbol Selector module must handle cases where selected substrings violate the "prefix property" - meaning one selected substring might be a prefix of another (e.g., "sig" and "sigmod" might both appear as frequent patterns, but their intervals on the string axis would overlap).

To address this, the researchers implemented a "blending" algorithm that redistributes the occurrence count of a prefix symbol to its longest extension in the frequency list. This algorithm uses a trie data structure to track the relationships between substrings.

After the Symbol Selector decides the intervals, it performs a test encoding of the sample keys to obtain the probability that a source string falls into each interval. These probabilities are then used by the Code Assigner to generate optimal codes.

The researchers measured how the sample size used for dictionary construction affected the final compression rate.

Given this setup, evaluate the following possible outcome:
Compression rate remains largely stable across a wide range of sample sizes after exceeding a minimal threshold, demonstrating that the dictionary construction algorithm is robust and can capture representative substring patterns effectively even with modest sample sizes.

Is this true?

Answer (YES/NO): YES